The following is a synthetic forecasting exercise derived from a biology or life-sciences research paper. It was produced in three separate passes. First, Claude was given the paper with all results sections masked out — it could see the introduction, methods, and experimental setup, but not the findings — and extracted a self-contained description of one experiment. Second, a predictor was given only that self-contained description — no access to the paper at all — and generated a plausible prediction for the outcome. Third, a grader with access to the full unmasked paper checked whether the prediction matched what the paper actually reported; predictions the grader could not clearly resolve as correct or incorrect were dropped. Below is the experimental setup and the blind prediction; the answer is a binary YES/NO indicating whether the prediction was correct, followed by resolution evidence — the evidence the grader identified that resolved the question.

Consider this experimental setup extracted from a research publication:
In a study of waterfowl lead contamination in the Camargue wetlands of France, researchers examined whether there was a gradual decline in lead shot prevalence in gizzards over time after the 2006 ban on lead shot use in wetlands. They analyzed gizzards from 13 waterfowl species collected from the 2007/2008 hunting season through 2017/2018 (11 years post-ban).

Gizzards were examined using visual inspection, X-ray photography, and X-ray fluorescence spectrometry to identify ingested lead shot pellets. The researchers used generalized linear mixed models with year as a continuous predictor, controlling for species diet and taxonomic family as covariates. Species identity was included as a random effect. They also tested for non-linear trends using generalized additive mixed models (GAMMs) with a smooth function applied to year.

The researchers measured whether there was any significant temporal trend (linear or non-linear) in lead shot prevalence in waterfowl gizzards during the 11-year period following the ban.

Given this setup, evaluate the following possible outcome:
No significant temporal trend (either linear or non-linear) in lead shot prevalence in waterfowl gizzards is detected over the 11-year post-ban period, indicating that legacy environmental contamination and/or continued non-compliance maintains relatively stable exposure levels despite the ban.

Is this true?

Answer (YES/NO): YES